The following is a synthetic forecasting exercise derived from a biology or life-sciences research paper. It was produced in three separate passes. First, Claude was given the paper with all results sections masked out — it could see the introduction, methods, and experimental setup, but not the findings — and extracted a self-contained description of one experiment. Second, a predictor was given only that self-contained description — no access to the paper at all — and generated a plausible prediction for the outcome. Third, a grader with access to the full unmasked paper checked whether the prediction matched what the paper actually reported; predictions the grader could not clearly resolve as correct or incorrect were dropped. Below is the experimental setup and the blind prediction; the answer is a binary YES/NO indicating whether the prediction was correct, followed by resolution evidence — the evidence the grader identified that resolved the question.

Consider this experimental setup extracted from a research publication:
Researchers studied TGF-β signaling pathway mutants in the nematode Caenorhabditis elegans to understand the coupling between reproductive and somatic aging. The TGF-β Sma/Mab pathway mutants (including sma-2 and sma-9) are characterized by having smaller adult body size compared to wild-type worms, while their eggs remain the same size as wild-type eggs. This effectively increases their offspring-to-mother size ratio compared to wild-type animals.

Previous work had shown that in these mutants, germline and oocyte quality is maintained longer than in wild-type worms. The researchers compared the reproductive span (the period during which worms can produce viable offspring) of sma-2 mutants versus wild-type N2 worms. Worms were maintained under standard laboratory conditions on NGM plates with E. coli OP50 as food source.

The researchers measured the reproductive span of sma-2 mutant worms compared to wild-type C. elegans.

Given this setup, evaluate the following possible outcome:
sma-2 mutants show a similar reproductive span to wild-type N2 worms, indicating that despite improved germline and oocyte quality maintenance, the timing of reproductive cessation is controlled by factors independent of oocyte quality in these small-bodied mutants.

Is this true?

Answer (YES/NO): NO